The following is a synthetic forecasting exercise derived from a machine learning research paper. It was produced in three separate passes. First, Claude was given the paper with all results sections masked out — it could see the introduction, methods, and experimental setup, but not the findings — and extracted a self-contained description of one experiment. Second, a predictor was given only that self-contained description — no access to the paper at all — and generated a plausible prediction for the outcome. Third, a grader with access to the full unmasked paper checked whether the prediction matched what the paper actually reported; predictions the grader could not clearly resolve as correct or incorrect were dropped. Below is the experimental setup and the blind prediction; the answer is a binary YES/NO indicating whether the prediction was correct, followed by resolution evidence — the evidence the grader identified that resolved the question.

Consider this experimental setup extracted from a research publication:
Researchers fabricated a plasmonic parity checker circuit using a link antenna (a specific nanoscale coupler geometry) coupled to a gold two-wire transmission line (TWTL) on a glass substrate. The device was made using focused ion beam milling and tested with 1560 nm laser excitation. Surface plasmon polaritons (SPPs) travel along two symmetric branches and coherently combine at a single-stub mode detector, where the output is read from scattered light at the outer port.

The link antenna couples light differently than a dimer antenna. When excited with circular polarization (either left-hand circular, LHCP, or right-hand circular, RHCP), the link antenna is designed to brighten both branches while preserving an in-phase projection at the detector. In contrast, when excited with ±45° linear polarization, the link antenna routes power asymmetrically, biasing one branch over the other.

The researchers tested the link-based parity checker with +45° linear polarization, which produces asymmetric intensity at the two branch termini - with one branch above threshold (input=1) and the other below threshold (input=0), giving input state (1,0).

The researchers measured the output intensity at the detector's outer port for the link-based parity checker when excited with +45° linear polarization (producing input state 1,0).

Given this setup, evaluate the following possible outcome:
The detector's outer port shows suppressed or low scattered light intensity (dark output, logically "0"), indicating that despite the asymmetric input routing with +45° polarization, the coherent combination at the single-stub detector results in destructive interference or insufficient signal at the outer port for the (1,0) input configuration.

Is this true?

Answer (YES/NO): YES